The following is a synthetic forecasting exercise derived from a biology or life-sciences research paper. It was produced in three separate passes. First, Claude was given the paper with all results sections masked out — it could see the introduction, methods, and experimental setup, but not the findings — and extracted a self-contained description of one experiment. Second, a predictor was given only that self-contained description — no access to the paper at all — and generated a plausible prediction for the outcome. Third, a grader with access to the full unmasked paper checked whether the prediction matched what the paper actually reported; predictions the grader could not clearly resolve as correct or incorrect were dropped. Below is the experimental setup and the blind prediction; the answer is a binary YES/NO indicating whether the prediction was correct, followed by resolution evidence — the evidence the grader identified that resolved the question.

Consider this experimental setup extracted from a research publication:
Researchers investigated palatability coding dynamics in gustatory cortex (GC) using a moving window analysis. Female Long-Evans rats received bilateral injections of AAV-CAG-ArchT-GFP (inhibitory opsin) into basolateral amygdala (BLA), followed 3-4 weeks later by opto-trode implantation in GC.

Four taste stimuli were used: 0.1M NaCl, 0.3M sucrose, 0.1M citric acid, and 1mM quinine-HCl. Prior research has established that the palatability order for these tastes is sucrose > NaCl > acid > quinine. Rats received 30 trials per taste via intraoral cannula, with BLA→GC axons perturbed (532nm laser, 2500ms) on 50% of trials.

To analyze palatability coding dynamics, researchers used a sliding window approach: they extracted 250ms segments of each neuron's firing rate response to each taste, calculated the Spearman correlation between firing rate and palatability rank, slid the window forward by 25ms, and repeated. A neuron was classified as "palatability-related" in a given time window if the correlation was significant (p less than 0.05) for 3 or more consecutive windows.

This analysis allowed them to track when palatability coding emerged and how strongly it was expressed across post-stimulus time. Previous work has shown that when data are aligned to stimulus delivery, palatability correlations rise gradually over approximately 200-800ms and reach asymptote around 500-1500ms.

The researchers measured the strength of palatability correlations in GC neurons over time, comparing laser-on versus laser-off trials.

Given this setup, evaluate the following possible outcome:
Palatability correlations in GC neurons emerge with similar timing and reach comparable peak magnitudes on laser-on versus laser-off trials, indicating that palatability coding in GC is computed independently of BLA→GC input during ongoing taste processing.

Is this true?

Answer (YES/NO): NO